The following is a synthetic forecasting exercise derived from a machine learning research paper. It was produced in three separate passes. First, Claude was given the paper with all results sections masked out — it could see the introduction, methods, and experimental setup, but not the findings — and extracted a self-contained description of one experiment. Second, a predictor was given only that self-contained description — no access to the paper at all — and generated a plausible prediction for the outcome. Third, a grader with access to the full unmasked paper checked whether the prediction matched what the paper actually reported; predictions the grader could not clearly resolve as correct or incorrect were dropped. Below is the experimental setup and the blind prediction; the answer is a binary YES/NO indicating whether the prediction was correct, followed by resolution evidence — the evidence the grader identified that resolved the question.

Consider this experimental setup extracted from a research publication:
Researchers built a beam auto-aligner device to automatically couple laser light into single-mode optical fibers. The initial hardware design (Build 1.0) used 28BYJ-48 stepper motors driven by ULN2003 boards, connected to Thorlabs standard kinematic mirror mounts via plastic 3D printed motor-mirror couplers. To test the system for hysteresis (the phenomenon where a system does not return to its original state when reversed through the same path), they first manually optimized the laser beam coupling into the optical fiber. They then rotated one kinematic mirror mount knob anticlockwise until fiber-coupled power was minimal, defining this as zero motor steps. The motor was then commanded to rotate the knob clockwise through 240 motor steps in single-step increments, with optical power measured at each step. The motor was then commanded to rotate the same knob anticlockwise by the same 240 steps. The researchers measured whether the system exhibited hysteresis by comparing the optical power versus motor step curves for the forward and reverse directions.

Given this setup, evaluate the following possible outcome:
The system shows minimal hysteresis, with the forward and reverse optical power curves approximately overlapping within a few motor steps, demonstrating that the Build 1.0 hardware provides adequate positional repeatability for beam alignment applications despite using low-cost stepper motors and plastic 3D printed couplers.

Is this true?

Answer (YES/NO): NO